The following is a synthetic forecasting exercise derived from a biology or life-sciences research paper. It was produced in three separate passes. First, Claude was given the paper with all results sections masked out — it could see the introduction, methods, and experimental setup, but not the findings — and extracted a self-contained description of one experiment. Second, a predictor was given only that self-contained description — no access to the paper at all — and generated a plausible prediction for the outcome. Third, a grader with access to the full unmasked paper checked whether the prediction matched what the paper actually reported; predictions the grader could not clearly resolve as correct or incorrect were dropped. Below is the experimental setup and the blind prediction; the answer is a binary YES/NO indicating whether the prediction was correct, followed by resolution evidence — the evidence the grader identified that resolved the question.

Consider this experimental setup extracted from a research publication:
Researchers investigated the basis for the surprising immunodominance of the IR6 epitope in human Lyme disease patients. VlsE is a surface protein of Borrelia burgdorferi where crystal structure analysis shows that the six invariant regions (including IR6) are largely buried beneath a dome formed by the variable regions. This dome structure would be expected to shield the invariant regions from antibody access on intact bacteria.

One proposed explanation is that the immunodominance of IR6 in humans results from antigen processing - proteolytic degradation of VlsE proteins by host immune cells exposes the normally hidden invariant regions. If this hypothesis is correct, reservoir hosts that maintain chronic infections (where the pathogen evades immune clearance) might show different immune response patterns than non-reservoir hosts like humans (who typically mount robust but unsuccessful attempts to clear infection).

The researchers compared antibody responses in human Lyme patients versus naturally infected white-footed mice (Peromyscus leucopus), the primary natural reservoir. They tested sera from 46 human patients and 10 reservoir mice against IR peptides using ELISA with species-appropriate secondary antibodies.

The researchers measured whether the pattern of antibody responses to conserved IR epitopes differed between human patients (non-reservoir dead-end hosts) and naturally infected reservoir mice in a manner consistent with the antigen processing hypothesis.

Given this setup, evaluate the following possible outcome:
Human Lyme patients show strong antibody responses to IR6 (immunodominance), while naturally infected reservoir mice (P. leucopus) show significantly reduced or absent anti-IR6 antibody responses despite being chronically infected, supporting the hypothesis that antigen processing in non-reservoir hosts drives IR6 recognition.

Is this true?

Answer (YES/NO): YES